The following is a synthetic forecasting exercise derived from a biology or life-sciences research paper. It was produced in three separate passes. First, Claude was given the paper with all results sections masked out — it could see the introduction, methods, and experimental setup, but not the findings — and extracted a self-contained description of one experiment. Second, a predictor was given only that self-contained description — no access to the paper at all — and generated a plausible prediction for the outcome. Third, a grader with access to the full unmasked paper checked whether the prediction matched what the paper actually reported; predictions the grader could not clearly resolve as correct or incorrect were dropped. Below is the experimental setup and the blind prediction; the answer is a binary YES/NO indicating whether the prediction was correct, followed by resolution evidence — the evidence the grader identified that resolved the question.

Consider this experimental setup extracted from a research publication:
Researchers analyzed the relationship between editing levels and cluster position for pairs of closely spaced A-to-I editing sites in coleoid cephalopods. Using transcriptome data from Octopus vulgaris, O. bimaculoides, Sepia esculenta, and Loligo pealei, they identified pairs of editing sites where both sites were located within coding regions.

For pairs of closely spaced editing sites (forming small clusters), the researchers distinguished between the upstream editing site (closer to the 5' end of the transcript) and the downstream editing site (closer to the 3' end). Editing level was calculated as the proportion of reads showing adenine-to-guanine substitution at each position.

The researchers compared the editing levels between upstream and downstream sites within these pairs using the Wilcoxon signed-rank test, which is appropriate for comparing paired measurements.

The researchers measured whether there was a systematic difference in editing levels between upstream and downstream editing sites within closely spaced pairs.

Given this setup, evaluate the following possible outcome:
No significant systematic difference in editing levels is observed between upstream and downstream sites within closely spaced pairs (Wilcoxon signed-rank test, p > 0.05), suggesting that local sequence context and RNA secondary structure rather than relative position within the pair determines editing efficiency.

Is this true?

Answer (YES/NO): NO